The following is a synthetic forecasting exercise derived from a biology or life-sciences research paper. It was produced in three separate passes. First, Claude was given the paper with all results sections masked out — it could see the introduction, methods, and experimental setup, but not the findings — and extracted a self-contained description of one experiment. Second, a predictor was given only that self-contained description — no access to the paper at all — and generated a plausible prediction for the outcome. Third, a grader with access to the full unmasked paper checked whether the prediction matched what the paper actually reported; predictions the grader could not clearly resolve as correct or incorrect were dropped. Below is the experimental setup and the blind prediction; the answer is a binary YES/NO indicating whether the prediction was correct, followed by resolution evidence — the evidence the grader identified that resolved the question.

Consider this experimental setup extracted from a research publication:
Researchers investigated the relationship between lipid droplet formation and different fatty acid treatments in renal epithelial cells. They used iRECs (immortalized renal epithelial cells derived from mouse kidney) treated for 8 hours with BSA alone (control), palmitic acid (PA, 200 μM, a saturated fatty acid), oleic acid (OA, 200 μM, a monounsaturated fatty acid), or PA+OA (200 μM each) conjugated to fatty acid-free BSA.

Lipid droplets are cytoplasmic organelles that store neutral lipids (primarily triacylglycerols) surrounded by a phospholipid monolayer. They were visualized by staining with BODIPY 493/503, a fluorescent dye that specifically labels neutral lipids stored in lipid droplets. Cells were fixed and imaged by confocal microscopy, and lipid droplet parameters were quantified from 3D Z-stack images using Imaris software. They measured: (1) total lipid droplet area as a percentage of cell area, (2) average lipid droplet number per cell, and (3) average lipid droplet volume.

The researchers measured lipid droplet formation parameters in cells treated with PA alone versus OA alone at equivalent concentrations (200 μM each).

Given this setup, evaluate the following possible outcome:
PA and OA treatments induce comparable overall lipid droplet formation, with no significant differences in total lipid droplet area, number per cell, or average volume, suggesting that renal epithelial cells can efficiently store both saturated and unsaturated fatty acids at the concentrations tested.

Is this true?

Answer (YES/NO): NO